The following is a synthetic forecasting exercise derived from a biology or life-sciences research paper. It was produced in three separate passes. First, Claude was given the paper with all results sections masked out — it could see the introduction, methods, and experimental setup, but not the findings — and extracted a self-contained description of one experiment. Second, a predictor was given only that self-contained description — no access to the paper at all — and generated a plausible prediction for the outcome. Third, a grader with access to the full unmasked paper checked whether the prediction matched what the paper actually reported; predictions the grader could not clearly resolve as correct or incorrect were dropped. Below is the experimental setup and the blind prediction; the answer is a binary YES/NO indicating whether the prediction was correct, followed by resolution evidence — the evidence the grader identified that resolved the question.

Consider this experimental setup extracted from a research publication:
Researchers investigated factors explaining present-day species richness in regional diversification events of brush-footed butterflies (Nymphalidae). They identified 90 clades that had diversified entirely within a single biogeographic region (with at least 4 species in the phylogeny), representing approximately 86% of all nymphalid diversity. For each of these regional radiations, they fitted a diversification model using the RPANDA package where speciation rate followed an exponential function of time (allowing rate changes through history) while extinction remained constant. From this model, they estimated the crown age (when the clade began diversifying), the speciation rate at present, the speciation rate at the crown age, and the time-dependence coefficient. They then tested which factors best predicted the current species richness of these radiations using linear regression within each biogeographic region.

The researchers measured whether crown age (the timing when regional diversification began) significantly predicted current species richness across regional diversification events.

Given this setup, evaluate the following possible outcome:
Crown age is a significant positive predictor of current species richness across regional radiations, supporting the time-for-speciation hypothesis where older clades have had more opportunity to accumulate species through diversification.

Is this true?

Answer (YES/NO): YES